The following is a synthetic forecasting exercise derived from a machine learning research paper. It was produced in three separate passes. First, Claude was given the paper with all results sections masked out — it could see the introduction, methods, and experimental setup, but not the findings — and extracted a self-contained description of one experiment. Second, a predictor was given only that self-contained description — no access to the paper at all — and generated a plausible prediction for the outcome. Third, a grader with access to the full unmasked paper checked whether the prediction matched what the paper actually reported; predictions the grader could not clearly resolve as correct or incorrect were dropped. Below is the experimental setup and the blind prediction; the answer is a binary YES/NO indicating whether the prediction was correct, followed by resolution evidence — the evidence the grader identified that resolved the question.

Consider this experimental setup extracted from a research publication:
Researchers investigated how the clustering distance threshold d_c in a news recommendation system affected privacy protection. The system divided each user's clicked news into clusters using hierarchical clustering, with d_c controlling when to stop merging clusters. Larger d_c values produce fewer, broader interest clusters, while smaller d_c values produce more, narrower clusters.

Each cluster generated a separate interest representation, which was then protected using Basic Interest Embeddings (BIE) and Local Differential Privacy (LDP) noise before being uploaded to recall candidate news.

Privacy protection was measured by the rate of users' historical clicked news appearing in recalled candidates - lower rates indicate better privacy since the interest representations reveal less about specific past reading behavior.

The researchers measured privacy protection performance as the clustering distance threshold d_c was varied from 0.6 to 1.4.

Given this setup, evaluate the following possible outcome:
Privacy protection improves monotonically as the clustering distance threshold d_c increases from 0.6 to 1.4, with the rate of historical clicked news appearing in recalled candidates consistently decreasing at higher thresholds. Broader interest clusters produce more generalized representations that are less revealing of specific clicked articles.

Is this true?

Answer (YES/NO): NO